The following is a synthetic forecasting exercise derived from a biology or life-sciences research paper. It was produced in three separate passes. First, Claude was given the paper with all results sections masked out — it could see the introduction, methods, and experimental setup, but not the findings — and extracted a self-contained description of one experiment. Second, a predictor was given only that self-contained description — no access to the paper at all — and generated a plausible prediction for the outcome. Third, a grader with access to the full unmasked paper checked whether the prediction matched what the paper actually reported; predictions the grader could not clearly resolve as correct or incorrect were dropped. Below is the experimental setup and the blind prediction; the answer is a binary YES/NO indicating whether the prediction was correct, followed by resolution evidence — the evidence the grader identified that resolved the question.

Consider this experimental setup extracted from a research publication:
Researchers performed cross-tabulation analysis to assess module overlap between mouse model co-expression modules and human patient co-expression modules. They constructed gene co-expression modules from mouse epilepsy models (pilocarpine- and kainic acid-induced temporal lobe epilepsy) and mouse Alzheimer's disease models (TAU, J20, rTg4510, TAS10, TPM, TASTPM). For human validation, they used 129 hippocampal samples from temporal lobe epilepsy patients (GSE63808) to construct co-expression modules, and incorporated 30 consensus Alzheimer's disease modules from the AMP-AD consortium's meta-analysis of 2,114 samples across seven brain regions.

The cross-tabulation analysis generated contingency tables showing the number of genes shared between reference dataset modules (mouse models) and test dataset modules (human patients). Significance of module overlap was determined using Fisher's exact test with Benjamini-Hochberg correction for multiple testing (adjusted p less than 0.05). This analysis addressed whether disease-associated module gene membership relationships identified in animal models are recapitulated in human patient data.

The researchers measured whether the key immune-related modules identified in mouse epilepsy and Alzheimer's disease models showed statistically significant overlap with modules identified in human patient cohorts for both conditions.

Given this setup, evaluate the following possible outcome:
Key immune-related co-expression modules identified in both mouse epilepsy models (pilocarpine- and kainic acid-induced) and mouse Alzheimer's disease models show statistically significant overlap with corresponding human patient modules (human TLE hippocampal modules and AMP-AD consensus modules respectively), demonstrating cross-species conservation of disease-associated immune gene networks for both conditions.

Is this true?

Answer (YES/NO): YES